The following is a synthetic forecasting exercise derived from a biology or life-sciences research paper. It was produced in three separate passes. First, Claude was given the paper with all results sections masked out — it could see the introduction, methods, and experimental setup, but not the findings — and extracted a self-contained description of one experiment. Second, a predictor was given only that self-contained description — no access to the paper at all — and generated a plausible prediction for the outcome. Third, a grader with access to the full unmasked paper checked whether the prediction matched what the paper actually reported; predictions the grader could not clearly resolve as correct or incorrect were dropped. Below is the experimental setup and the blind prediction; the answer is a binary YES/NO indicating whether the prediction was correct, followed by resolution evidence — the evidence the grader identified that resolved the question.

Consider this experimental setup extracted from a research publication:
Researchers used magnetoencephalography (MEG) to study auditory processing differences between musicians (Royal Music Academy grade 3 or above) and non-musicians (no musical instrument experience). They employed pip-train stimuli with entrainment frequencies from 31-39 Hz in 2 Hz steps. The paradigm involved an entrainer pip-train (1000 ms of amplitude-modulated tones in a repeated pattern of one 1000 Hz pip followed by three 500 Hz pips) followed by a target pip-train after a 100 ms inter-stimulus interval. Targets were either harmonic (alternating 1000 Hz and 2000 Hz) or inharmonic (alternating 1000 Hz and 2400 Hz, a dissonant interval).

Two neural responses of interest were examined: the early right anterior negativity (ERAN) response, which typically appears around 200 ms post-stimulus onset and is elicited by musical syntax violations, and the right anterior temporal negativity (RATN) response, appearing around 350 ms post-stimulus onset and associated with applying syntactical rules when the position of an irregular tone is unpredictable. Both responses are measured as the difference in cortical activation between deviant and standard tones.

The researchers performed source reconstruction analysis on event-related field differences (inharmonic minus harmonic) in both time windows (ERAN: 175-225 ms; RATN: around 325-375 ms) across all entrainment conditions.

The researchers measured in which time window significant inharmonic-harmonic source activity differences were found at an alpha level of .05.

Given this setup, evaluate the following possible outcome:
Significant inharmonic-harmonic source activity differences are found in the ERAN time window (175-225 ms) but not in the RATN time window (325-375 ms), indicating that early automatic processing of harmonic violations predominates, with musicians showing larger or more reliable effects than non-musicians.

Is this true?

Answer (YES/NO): NO